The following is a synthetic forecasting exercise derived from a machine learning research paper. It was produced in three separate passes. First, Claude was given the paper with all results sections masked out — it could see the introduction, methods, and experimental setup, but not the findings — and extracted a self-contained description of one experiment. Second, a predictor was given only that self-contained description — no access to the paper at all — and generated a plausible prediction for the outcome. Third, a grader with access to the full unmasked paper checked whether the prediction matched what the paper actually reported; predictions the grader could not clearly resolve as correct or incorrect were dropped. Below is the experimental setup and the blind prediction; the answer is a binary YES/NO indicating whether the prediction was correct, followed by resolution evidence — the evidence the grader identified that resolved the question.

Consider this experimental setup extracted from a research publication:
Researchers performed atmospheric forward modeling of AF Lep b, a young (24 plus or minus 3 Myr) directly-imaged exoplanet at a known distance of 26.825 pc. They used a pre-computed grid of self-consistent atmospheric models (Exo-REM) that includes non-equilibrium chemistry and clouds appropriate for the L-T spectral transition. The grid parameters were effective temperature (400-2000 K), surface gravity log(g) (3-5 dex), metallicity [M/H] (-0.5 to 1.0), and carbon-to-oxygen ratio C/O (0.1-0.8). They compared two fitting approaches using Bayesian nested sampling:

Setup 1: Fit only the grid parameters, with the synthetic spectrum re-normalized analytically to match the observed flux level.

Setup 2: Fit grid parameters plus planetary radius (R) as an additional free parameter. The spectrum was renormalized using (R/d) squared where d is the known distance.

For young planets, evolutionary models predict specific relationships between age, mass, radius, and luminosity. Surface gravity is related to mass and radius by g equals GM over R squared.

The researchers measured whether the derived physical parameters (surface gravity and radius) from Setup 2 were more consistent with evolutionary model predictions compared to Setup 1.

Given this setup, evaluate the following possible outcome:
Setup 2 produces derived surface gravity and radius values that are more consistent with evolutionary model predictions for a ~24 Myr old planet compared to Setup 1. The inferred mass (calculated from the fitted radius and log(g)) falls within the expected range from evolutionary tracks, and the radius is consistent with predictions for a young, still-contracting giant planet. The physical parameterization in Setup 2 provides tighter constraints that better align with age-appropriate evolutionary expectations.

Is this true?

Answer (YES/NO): NO